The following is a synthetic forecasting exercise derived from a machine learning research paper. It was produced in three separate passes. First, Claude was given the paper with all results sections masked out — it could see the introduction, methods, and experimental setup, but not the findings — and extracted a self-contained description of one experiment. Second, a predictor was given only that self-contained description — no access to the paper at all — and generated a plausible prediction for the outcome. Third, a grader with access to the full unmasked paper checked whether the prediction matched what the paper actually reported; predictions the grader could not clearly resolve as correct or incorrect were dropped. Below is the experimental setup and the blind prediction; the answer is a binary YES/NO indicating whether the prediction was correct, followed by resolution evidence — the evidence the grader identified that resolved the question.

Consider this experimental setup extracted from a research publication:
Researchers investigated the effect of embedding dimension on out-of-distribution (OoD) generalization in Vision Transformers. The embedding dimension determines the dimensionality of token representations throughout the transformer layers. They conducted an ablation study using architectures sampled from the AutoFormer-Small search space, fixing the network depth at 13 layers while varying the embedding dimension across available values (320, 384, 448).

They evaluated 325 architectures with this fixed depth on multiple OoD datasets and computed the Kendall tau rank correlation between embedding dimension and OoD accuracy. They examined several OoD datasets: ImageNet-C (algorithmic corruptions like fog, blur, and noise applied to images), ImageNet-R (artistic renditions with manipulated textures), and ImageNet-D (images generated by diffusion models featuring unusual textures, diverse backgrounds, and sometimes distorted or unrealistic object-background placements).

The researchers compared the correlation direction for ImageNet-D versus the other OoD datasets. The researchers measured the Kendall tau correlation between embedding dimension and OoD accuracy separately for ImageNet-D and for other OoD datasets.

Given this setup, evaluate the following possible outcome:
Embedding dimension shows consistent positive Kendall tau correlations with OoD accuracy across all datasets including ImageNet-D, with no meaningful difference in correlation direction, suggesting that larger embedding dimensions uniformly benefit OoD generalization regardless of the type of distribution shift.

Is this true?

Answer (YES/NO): NO